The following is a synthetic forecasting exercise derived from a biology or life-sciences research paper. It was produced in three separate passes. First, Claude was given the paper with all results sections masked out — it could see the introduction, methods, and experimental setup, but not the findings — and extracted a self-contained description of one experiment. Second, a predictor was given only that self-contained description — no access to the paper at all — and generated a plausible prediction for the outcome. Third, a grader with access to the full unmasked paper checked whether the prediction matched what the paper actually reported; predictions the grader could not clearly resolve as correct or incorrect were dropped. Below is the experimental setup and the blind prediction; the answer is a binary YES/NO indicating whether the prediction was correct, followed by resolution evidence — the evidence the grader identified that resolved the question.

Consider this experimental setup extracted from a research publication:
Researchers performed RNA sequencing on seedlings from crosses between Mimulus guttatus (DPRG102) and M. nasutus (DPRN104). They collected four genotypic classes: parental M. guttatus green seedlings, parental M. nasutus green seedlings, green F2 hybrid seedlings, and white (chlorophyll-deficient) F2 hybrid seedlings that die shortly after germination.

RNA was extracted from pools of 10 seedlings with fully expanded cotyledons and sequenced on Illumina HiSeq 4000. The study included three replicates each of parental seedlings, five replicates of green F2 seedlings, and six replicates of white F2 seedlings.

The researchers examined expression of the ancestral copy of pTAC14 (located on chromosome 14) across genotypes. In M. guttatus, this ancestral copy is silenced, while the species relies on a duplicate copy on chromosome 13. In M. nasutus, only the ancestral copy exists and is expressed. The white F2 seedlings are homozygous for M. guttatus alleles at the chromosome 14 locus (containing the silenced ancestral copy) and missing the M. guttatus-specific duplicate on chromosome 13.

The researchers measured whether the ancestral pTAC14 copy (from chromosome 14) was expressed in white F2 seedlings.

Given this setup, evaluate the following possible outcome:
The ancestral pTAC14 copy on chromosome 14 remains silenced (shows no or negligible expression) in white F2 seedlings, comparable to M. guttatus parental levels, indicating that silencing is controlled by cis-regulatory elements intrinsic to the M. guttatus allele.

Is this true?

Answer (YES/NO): NO